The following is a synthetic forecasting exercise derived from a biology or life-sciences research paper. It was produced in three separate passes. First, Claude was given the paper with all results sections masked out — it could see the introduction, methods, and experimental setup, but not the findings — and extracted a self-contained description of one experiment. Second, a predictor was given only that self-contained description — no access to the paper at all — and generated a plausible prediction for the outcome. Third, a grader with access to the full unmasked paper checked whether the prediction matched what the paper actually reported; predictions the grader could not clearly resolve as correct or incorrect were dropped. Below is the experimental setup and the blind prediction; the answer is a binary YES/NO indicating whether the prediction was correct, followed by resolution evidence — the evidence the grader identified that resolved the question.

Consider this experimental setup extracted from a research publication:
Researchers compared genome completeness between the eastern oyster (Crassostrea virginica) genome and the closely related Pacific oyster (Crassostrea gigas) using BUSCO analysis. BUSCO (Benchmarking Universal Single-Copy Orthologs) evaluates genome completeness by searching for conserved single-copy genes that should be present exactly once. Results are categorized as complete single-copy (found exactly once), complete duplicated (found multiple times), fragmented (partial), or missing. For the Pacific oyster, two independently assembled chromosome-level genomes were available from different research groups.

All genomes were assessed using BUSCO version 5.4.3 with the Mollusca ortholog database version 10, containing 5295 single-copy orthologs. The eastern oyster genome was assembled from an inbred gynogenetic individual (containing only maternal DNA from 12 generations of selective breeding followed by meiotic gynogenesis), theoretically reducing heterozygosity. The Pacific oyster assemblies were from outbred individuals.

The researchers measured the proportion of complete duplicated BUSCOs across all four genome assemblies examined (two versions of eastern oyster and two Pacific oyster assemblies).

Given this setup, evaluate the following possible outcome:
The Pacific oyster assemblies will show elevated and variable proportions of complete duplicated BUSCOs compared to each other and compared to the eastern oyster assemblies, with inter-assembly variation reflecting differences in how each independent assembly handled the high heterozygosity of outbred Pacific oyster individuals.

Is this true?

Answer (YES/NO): NO